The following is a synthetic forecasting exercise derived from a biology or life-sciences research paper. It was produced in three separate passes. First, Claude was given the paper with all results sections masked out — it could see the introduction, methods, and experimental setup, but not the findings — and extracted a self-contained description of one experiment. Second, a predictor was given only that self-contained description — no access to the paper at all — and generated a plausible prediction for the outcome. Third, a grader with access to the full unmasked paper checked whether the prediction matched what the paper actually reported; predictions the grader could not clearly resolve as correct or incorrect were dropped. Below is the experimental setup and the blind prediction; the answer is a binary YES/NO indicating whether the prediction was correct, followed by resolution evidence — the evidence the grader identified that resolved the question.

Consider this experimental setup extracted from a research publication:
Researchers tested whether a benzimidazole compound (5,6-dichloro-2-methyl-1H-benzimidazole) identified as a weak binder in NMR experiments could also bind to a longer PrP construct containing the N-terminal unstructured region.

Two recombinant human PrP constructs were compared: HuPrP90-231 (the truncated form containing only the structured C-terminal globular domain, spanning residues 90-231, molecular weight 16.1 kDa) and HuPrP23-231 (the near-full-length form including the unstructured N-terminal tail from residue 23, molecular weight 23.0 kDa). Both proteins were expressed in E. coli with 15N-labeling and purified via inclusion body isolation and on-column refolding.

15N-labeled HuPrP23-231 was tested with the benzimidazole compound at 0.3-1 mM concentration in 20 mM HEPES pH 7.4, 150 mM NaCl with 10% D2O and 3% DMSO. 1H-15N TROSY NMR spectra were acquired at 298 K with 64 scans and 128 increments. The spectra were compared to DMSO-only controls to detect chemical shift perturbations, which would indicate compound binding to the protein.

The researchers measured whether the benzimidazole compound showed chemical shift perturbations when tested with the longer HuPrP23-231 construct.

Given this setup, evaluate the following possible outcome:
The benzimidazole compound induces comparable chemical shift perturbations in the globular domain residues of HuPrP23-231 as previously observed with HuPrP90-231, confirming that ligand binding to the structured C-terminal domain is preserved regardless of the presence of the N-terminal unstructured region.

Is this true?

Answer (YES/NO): YES